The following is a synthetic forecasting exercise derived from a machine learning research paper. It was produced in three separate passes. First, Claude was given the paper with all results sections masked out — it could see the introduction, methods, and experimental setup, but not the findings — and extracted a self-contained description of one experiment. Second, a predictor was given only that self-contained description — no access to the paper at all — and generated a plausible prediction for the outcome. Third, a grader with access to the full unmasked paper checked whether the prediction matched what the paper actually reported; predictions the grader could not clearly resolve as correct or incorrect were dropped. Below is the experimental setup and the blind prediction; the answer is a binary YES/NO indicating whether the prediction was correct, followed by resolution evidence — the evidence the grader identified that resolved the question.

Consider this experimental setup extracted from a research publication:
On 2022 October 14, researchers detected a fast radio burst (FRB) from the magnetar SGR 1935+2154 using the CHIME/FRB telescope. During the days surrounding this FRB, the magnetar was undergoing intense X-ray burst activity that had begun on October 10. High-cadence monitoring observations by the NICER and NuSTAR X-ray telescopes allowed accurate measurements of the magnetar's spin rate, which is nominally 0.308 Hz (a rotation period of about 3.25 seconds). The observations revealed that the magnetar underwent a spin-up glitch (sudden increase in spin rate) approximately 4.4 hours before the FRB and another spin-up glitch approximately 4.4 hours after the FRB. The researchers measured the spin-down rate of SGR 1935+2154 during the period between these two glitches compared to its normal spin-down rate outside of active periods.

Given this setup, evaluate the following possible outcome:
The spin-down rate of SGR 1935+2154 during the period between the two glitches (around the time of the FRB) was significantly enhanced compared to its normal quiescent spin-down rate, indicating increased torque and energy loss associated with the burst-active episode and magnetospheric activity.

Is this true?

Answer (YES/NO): YES